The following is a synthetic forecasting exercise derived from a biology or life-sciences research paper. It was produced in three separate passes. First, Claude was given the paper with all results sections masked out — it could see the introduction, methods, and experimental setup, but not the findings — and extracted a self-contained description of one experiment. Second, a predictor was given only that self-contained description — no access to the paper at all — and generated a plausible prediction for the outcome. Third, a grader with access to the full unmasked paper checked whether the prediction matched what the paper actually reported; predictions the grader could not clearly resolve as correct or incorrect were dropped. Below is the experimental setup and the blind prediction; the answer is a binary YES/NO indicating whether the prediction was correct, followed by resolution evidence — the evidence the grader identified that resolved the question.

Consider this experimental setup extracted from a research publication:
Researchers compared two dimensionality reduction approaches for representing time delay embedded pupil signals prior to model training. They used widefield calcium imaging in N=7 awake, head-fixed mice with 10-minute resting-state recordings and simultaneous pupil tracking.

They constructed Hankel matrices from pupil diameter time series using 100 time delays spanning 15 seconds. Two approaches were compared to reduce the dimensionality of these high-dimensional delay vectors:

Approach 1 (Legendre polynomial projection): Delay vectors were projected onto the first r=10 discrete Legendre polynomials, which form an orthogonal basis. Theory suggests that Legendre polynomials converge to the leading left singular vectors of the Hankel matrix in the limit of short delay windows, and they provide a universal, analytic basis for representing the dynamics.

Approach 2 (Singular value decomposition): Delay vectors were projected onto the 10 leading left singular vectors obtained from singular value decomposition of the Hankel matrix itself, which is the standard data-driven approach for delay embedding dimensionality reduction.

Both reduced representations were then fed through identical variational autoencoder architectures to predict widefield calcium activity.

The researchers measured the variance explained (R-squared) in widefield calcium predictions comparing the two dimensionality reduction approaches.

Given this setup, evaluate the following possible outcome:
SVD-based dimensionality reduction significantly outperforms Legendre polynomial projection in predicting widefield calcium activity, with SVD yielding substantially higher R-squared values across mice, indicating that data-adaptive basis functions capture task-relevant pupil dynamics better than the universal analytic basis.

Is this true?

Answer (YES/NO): NO